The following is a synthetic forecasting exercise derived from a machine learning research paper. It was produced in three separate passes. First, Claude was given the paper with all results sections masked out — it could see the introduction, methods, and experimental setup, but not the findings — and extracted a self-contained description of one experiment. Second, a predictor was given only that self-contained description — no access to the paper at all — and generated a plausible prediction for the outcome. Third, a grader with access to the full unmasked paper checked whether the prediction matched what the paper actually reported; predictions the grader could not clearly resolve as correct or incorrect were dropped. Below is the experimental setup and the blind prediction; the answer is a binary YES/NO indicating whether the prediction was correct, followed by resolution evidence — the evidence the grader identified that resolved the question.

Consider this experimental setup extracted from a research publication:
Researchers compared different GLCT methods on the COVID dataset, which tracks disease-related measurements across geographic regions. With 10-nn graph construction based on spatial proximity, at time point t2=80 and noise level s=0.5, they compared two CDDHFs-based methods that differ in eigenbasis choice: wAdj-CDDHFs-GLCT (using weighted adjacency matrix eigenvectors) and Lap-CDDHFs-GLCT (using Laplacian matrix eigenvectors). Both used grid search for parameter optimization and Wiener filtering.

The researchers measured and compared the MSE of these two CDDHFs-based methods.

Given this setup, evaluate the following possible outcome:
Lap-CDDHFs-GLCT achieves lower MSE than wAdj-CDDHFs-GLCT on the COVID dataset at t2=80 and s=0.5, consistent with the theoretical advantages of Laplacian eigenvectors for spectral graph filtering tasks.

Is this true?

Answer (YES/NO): NO